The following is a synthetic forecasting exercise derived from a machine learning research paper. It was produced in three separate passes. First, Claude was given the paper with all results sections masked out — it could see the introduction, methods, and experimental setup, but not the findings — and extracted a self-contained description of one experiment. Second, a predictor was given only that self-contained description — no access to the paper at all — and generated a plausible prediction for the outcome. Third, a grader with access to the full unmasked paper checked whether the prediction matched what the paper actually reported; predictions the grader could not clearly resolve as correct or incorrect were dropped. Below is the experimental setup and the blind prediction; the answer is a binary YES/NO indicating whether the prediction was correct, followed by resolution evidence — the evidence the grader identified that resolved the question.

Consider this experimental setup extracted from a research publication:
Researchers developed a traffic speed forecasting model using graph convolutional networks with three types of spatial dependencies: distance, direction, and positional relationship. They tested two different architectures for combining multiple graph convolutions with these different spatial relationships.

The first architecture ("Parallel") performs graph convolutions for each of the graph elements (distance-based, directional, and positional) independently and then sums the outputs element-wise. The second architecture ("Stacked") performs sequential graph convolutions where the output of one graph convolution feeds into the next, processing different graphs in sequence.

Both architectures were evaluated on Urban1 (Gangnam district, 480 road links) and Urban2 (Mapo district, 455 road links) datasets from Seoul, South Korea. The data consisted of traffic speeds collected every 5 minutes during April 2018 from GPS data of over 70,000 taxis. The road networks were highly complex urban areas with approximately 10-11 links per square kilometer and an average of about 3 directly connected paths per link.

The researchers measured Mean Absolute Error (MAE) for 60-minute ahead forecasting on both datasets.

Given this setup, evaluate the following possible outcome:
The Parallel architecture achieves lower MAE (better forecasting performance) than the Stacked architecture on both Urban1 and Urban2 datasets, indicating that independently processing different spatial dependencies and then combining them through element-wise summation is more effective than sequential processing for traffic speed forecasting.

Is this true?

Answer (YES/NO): NO